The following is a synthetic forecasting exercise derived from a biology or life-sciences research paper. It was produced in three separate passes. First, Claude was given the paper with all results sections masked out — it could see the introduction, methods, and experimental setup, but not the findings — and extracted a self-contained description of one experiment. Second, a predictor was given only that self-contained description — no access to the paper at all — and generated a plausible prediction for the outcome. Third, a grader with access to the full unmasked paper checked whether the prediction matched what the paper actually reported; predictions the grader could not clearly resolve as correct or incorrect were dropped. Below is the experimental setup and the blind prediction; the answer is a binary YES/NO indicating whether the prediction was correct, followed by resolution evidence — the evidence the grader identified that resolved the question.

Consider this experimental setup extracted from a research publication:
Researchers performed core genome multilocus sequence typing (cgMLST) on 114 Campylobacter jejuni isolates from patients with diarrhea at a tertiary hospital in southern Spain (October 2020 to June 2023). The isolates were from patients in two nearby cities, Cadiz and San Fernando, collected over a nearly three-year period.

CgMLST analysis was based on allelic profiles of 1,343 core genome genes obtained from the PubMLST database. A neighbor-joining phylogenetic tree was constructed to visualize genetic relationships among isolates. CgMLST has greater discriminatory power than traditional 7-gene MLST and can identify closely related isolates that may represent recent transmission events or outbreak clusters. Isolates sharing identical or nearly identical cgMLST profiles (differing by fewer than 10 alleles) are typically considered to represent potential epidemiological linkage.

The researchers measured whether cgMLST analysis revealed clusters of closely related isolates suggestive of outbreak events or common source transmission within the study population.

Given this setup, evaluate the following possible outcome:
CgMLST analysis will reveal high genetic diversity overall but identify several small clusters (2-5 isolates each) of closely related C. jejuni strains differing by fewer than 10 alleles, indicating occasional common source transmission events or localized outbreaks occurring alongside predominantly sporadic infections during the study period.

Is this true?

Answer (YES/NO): YES